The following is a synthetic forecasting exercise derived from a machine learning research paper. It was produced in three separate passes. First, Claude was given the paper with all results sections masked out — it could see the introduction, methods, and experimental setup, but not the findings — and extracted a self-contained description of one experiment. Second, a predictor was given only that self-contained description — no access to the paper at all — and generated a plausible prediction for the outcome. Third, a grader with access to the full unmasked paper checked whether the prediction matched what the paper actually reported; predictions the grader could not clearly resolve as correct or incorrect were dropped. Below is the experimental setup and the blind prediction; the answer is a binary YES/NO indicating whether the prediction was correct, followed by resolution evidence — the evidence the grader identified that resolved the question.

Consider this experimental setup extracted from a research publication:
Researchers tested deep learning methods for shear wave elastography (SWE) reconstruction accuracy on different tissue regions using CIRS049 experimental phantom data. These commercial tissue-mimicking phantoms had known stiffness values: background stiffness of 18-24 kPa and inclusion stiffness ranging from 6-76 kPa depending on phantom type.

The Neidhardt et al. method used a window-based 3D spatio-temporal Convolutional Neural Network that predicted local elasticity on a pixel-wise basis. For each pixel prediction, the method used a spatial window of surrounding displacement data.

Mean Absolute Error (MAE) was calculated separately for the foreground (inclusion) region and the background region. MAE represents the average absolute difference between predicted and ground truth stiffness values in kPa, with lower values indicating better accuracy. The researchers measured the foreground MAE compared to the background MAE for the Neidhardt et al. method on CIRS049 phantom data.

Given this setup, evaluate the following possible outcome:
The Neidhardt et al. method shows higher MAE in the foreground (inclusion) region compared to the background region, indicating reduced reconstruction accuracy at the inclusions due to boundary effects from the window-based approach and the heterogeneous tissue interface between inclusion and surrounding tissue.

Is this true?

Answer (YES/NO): YES